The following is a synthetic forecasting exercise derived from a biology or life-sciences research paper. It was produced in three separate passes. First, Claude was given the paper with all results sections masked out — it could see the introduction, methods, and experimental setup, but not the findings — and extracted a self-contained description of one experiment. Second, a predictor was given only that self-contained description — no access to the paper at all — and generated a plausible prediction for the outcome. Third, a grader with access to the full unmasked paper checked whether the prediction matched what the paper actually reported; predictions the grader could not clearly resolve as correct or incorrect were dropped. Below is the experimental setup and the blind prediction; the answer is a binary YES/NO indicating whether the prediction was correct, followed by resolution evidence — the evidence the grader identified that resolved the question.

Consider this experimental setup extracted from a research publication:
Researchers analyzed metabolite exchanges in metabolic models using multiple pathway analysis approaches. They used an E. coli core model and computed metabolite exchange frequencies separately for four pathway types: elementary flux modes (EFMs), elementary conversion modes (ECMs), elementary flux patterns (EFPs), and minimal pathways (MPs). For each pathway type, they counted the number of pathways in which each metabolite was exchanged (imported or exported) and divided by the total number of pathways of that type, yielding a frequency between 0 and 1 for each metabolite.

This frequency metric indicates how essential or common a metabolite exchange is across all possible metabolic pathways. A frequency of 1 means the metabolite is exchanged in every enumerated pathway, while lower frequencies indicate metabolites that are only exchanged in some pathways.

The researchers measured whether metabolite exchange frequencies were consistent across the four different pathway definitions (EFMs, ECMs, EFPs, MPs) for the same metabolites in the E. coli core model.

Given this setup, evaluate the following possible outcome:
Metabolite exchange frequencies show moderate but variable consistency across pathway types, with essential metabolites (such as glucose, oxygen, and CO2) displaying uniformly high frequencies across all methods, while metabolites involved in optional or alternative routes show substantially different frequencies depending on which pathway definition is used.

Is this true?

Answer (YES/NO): NO